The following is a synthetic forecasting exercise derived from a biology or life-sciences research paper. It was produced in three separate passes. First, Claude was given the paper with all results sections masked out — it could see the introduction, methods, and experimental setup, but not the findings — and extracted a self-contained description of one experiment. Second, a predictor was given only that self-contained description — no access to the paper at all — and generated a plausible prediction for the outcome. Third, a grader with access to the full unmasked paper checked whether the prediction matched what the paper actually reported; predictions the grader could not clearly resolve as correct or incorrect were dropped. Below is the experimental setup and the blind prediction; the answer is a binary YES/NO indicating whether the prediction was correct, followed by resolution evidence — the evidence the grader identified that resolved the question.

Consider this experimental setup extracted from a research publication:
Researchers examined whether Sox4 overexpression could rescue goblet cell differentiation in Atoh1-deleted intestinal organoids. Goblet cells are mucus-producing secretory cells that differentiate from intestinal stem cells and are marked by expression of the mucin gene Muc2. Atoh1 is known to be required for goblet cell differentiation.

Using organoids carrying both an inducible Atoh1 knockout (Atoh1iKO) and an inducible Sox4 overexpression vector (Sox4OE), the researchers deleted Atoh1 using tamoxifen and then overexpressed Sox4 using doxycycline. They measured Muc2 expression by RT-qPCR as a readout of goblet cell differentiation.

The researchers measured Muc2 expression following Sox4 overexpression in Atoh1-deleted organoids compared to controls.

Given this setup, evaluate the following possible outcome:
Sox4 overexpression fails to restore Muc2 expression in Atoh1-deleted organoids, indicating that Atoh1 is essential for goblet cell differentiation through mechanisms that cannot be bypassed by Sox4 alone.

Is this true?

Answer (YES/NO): YES